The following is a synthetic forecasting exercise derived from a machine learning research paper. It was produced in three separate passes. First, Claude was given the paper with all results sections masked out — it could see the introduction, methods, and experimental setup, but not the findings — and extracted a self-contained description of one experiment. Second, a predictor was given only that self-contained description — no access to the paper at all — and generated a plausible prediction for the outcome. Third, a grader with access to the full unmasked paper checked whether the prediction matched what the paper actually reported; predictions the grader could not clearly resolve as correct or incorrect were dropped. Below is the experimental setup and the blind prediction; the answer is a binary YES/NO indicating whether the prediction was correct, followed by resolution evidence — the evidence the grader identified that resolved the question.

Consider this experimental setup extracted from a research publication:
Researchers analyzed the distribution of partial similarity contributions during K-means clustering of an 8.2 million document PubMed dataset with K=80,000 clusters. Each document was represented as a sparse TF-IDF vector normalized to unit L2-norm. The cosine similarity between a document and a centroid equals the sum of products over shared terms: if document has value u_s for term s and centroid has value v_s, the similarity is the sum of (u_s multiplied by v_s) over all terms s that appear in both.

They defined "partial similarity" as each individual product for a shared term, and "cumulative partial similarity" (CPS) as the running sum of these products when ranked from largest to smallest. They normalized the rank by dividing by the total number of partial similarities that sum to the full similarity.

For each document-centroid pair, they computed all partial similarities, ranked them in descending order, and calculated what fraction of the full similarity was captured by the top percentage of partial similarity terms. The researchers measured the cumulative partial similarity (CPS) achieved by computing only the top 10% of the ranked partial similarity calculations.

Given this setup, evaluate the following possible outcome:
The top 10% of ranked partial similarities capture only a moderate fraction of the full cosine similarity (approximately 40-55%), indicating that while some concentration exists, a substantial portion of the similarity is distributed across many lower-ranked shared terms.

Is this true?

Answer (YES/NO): NO